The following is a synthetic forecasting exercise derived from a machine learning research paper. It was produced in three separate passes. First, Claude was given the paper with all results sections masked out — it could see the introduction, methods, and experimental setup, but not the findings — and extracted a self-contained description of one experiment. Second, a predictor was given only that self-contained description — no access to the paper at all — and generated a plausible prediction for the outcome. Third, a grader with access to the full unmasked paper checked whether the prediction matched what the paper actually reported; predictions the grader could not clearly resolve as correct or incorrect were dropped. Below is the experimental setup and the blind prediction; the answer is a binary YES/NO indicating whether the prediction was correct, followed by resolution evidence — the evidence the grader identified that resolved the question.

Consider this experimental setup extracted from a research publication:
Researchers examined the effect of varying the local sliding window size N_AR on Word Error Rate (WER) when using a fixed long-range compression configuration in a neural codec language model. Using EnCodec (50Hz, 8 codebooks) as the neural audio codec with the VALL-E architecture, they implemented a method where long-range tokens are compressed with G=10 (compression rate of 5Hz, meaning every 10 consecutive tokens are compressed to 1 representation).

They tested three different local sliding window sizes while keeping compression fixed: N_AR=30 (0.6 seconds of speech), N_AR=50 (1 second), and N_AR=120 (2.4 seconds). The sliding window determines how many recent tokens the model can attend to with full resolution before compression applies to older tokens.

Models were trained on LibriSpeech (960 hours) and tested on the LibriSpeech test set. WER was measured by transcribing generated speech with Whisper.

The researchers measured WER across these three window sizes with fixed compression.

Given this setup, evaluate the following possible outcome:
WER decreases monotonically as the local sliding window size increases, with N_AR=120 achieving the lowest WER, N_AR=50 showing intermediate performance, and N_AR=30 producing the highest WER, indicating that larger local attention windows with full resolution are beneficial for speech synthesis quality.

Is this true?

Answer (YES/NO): NO